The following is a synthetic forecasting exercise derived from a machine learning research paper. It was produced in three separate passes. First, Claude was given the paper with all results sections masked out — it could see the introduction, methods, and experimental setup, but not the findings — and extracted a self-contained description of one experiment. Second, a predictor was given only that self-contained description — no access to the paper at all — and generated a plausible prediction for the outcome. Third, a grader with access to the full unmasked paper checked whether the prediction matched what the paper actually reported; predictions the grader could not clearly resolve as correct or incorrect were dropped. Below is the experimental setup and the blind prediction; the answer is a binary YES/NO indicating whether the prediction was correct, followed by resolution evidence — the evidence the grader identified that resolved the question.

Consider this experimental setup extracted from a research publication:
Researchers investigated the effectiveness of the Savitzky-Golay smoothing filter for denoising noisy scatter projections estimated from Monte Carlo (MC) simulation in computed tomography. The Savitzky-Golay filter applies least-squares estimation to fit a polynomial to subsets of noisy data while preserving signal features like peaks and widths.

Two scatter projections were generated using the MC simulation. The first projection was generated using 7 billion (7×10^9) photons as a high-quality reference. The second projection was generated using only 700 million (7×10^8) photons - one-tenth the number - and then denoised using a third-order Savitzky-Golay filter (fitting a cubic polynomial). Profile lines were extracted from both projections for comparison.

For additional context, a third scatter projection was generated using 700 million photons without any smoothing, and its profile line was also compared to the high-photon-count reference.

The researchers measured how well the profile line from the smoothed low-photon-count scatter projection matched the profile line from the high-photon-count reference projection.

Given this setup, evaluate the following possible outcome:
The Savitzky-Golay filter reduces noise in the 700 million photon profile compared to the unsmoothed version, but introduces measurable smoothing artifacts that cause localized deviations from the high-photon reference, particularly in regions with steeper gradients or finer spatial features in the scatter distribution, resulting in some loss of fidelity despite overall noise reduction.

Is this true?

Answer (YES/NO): NO